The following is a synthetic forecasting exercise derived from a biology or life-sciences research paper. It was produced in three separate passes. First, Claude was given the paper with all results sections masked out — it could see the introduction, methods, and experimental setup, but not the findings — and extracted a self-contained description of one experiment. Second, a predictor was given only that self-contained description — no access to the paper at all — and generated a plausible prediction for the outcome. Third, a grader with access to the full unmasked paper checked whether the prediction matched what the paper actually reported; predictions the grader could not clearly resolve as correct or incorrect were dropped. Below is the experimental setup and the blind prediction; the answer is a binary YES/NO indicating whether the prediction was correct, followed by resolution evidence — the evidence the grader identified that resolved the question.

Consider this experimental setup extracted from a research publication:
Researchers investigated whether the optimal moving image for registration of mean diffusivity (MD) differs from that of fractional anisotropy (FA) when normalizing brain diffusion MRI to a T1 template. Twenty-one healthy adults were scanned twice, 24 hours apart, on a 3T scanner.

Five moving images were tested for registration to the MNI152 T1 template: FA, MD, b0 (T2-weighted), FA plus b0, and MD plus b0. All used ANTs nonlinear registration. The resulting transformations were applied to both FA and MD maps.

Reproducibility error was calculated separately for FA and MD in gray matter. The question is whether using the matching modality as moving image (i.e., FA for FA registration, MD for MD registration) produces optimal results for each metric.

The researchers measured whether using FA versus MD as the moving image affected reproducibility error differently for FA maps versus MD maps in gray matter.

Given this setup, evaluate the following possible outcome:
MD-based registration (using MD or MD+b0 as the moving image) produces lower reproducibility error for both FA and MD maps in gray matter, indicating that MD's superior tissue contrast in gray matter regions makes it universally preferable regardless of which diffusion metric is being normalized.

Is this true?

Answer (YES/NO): NO